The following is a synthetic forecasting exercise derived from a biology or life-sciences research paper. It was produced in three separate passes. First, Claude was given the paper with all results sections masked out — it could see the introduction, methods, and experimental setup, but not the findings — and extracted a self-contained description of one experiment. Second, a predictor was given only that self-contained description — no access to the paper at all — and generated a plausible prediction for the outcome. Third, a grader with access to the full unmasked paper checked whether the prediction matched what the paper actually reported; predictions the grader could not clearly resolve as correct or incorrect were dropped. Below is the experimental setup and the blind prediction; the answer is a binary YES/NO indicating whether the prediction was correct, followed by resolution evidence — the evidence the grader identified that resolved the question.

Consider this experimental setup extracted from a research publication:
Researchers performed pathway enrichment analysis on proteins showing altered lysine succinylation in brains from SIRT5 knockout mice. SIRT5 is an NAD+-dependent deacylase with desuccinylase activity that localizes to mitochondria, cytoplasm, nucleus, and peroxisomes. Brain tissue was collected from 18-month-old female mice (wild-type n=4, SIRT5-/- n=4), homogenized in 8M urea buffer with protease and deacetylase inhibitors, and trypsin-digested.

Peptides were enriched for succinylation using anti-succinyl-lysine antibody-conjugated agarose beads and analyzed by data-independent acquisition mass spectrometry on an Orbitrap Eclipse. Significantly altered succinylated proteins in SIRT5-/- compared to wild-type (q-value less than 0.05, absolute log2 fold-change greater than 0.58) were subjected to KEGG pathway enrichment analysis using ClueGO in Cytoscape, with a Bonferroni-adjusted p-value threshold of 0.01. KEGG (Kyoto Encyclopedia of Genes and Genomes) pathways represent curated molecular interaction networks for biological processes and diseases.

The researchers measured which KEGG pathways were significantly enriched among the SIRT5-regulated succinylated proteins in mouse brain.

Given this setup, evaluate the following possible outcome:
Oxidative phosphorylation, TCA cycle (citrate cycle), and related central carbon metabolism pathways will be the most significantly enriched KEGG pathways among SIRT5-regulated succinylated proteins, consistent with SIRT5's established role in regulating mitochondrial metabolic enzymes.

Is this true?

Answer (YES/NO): NO